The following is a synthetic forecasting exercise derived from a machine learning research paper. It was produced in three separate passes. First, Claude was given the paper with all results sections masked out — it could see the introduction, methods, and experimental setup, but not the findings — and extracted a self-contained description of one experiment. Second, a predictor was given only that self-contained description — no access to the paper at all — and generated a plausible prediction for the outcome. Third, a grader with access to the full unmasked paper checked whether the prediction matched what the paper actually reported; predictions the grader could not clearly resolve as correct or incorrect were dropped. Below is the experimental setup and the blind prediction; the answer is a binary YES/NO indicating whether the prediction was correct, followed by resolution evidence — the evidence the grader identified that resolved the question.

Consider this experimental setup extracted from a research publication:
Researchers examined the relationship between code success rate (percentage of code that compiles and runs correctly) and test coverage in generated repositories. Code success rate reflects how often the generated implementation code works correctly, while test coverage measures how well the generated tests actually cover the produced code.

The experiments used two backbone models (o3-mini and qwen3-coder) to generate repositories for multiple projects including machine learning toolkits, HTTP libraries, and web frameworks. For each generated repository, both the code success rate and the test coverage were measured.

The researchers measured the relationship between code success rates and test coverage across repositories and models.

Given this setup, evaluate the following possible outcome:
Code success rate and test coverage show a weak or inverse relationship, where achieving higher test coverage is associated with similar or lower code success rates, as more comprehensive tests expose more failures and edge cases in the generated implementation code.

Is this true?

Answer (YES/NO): NO